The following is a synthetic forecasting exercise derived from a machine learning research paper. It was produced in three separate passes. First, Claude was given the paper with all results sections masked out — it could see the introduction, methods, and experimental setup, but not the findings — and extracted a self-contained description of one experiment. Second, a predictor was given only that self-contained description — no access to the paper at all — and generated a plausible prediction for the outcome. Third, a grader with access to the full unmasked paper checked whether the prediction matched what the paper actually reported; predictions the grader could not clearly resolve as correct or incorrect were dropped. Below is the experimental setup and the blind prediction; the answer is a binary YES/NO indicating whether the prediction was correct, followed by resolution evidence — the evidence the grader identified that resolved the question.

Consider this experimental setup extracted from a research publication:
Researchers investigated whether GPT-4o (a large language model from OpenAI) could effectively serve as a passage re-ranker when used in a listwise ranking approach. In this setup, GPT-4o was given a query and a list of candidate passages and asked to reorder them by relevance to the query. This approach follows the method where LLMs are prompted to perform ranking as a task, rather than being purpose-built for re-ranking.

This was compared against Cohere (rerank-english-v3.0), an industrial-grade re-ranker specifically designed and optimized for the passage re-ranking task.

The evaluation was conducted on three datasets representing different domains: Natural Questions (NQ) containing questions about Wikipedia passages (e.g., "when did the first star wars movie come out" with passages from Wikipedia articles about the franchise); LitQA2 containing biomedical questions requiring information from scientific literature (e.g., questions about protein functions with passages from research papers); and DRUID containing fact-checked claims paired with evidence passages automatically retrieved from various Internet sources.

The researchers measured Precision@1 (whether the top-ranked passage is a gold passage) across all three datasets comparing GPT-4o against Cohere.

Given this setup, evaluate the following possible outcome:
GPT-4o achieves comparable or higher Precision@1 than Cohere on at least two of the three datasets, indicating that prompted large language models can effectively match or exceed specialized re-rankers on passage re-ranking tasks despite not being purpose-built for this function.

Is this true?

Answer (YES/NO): YES